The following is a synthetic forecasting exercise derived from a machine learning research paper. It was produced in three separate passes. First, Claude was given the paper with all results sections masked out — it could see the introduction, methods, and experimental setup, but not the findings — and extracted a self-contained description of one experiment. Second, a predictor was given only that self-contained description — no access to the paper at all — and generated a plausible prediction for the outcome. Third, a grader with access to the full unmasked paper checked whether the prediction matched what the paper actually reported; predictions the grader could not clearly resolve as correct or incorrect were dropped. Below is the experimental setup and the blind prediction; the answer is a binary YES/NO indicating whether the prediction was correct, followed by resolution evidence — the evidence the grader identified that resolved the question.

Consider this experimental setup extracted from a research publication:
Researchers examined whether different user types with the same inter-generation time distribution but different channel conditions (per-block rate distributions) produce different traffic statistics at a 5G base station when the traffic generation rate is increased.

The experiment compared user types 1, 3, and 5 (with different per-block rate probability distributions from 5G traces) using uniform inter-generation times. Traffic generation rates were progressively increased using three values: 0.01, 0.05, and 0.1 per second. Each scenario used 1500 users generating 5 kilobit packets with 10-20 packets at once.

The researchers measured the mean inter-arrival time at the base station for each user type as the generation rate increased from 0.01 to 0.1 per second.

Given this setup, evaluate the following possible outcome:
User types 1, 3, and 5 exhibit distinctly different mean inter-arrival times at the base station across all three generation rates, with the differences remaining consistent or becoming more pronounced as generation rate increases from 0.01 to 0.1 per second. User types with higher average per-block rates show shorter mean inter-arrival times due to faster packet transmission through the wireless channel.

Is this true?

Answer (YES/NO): NO